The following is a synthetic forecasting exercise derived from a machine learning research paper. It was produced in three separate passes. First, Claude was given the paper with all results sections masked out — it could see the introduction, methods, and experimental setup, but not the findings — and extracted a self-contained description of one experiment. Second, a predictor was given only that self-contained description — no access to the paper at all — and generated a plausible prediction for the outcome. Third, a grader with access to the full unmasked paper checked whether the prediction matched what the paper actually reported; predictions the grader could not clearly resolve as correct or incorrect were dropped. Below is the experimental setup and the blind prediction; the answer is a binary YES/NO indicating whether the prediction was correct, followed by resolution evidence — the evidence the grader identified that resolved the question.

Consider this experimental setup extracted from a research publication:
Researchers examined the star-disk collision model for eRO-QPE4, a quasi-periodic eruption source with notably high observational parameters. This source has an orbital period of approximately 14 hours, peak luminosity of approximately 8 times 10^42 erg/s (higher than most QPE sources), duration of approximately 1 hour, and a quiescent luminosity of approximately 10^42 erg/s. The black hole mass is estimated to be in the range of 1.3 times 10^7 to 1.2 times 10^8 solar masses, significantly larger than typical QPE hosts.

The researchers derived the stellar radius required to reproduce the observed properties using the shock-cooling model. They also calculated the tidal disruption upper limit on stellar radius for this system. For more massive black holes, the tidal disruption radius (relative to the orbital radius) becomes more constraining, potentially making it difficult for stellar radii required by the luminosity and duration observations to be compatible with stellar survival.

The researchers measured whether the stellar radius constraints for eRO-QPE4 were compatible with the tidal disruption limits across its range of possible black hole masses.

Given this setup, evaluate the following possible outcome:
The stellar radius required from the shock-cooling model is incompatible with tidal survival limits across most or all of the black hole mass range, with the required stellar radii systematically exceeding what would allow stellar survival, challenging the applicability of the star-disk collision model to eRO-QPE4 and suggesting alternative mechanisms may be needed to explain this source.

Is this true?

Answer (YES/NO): NO